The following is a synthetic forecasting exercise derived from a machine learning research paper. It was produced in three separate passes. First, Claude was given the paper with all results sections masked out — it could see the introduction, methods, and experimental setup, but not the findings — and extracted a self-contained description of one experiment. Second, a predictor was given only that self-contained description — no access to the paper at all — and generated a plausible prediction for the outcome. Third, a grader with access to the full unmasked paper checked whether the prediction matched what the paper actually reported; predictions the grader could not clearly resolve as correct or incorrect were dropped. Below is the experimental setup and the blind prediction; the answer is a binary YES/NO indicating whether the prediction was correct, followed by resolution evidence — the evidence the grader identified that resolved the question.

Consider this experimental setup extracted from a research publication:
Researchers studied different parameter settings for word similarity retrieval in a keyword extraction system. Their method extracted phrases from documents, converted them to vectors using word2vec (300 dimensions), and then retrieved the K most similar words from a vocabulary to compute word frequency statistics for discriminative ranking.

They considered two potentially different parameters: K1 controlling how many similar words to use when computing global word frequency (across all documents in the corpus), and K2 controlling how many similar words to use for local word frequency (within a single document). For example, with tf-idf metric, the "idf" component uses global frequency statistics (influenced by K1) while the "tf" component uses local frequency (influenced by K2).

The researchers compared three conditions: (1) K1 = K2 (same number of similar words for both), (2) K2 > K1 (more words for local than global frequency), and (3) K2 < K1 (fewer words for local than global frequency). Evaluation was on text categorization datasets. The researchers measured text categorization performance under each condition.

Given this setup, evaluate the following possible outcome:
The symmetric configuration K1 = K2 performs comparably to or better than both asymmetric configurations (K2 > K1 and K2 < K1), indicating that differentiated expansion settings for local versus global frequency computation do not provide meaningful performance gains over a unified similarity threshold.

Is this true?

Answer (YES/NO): YES